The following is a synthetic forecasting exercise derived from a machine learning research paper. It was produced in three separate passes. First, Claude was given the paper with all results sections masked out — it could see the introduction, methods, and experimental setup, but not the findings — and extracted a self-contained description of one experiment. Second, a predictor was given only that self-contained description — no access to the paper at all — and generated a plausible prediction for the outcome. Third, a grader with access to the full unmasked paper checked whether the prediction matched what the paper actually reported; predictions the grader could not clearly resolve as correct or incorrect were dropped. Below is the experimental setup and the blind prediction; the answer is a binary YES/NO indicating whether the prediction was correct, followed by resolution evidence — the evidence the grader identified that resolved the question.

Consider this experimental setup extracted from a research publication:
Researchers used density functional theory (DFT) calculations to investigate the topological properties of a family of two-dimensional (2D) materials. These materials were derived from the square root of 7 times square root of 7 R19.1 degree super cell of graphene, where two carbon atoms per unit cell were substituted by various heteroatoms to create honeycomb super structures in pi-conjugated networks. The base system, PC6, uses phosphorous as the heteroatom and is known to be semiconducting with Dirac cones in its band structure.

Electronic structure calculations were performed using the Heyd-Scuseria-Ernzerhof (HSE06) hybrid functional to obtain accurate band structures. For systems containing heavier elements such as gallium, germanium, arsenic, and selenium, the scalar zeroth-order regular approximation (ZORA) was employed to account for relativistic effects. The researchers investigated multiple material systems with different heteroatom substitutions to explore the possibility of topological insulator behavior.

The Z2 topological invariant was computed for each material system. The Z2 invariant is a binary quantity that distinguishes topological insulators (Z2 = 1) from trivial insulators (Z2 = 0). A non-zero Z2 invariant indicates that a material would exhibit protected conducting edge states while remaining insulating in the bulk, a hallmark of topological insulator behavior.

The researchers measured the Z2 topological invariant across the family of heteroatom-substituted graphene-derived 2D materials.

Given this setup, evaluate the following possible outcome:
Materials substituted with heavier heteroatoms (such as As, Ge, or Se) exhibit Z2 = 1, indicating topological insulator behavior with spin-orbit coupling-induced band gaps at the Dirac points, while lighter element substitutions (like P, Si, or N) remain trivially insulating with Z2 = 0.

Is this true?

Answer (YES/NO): NO